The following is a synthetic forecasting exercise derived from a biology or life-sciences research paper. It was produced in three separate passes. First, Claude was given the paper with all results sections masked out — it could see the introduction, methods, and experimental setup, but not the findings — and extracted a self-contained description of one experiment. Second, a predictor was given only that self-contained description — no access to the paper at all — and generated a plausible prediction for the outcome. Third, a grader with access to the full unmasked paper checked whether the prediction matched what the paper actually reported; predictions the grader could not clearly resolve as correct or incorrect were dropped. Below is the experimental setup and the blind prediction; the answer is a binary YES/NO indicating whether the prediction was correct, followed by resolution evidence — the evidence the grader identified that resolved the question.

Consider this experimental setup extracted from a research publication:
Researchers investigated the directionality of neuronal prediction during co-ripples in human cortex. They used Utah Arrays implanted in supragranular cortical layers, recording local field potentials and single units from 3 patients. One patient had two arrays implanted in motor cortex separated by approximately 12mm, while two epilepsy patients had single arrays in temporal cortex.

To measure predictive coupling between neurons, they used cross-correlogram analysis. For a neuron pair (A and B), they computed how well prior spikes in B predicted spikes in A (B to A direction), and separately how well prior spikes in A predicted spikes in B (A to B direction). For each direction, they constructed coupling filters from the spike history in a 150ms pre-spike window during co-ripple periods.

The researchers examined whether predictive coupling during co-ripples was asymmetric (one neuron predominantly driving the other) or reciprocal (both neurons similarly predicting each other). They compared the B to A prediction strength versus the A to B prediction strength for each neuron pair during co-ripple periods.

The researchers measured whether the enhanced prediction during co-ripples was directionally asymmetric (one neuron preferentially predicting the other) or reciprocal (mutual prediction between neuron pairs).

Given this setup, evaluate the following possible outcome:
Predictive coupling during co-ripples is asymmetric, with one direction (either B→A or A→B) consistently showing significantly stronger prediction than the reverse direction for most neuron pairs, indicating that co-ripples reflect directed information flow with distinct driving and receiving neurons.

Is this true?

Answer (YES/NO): NO